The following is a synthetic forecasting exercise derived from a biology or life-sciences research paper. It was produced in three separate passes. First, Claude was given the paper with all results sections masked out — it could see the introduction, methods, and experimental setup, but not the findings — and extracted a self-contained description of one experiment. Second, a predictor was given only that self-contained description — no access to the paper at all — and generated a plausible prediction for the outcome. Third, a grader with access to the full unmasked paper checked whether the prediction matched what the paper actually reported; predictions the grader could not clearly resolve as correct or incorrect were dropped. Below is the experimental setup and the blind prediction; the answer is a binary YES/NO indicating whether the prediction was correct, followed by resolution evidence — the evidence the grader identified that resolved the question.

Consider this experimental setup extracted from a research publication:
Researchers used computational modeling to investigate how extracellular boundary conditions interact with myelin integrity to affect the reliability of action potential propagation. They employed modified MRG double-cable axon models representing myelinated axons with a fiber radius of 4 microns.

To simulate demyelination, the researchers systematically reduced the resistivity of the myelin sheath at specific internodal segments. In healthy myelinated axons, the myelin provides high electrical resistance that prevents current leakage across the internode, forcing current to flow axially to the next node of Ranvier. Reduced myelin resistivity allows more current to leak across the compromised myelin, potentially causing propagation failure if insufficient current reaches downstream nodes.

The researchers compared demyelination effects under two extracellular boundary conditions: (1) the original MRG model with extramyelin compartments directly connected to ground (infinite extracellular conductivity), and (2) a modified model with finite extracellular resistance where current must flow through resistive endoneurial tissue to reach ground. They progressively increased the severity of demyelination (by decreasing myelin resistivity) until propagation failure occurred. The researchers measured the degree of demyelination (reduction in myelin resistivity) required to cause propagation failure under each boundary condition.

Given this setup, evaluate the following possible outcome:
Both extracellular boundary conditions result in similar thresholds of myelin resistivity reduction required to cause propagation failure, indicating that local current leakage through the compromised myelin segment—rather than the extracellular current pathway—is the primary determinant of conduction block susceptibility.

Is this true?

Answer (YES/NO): NO